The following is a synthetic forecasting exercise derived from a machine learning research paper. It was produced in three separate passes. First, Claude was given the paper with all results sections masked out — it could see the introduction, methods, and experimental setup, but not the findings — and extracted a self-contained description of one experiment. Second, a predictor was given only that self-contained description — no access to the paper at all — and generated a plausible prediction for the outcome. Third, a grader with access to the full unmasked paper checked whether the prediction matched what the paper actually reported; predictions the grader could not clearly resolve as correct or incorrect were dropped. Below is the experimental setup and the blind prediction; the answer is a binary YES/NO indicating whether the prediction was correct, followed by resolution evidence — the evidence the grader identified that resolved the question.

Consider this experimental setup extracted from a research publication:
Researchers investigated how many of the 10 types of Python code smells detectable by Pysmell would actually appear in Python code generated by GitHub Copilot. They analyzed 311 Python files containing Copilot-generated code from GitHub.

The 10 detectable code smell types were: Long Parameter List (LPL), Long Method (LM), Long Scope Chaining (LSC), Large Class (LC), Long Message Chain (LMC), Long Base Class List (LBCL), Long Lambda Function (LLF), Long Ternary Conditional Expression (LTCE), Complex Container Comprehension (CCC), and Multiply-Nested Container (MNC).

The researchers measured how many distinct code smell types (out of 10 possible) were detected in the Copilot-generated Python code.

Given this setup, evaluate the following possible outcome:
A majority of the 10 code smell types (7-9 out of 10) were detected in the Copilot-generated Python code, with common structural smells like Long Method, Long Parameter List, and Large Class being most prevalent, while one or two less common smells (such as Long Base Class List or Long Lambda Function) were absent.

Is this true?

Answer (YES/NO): NO